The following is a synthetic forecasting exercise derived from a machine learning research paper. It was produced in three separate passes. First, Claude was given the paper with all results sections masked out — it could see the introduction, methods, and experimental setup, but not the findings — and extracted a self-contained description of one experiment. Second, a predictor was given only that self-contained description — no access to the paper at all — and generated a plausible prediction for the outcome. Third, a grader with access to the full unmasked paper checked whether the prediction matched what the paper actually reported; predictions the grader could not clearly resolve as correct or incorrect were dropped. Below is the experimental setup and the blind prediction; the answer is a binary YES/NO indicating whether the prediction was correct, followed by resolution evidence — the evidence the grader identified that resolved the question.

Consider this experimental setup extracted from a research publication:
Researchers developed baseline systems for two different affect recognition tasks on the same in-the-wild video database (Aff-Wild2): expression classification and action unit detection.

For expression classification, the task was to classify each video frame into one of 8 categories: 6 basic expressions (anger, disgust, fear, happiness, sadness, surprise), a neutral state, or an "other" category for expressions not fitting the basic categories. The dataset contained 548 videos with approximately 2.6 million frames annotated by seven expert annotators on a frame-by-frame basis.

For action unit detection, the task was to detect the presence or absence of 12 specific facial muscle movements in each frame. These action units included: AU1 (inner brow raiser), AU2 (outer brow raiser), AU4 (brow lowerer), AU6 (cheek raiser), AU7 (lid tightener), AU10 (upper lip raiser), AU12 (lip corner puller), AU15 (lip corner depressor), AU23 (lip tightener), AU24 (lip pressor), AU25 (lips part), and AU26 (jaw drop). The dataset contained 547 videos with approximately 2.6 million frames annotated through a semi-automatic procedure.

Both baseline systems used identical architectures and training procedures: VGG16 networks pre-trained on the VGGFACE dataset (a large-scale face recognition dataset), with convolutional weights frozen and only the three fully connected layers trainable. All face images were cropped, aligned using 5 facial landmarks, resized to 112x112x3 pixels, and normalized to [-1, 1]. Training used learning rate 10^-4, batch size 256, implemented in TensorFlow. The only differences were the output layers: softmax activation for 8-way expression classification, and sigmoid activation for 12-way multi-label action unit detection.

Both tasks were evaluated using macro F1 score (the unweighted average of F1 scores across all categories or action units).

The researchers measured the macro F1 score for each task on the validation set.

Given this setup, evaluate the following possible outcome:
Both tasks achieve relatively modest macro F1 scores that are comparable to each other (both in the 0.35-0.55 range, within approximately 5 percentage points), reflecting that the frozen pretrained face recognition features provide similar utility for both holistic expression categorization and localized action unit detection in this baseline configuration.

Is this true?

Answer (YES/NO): NO